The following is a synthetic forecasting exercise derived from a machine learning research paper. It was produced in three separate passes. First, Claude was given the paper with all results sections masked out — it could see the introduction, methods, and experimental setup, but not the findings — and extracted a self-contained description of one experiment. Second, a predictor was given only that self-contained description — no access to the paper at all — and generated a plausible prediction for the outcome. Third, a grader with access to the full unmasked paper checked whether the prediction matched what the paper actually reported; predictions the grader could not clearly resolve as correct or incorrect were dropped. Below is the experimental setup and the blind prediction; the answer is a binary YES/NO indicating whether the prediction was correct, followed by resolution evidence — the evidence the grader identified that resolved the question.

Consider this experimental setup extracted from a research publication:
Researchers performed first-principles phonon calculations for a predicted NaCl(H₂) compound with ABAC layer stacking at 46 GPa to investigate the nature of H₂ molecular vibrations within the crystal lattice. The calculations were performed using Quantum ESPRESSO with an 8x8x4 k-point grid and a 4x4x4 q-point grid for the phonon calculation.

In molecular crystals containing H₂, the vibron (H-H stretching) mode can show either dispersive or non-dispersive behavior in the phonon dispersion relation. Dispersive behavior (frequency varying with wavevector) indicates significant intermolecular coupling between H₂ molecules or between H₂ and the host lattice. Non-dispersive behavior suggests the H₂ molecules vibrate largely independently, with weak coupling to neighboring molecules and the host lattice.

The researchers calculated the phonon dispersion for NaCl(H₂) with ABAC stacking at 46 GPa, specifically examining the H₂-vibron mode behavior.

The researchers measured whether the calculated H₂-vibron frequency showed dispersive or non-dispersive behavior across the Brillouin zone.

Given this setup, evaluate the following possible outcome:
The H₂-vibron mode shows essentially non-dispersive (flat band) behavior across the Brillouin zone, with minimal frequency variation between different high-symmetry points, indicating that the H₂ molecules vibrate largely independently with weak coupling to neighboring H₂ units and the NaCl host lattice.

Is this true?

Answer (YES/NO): YES